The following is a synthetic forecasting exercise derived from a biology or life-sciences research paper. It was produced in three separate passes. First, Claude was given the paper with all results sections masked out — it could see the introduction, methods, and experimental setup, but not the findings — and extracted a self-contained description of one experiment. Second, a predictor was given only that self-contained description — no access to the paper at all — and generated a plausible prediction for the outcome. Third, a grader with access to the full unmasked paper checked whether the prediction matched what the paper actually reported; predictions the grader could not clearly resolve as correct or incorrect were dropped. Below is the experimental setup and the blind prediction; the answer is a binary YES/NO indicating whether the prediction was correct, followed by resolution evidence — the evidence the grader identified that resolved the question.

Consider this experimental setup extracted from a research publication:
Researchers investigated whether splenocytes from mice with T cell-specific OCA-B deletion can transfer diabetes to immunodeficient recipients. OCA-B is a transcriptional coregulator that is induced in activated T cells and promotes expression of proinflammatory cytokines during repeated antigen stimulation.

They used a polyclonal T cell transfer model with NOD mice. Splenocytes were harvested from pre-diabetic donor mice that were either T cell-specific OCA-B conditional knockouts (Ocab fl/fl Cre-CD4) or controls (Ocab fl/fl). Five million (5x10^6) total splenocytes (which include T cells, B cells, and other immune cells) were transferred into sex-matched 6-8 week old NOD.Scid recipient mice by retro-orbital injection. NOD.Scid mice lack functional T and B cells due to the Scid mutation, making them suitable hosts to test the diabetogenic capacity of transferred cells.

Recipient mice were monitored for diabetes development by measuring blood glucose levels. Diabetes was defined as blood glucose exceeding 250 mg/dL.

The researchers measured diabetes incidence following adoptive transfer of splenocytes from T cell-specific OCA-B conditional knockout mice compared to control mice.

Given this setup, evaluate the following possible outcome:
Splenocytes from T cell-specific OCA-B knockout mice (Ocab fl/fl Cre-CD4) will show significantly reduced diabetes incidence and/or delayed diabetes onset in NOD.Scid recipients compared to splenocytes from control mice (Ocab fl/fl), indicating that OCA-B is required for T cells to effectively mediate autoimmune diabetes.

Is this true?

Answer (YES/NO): YES